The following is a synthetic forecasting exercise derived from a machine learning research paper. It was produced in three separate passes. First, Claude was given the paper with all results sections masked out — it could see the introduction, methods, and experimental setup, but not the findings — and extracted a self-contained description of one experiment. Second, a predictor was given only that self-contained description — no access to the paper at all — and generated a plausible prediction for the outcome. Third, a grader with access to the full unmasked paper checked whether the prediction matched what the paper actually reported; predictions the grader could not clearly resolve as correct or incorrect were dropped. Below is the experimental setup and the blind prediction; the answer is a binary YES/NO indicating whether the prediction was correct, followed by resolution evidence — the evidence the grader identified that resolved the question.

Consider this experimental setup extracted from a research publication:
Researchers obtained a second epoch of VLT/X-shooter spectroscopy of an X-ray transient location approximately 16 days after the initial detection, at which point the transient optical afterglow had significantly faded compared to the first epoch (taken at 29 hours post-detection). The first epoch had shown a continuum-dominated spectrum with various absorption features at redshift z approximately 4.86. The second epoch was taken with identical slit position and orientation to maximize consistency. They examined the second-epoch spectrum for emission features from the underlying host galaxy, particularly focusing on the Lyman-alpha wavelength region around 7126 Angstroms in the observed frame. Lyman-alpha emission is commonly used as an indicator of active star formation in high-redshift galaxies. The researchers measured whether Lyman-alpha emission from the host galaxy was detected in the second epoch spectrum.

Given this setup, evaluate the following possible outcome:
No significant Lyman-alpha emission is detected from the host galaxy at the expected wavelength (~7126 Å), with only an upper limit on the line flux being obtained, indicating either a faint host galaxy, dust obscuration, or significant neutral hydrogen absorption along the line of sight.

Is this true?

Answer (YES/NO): NO